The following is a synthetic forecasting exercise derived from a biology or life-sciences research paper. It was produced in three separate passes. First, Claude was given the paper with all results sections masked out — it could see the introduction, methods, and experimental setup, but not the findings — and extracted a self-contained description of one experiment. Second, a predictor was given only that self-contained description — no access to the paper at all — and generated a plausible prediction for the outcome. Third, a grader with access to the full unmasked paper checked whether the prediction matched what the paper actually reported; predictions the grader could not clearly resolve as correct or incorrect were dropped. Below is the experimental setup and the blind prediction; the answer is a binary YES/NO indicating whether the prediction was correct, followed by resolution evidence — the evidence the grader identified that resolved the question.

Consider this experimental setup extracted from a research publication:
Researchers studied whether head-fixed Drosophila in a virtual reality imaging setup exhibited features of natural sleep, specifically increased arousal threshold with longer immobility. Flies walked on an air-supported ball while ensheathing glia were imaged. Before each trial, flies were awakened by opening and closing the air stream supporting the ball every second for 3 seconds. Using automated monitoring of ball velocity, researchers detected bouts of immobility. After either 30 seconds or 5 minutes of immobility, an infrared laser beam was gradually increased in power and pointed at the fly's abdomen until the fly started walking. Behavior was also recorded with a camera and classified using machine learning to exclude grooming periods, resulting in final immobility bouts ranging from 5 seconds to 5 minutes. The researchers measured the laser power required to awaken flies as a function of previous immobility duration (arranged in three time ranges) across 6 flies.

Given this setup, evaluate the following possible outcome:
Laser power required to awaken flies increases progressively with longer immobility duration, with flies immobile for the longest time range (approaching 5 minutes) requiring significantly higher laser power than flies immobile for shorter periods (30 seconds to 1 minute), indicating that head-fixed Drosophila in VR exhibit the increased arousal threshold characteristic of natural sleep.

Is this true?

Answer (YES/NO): YES